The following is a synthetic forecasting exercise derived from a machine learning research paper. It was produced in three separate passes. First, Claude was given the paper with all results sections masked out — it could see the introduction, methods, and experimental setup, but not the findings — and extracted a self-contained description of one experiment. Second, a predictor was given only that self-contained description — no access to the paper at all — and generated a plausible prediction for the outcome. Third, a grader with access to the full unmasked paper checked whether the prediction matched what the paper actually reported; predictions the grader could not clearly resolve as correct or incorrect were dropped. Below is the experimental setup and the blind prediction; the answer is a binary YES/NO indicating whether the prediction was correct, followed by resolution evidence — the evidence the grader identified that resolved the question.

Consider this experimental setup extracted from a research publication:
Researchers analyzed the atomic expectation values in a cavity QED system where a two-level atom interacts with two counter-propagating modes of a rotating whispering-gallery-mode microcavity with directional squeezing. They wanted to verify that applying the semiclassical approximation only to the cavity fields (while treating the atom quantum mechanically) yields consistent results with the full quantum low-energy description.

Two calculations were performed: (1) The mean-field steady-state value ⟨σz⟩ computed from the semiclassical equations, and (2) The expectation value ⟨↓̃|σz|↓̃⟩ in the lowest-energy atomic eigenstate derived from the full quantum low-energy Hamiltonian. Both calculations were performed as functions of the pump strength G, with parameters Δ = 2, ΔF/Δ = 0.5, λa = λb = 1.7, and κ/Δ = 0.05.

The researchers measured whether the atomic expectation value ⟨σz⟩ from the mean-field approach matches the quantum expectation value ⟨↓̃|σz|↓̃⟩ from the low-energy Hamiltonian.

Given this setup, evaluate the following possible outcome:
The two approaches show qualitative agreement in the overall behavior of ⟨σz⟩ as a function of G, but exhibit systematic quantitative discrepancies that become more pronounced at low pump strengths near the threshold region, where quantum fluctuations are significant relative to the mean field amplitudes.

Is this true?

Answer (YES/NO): NO